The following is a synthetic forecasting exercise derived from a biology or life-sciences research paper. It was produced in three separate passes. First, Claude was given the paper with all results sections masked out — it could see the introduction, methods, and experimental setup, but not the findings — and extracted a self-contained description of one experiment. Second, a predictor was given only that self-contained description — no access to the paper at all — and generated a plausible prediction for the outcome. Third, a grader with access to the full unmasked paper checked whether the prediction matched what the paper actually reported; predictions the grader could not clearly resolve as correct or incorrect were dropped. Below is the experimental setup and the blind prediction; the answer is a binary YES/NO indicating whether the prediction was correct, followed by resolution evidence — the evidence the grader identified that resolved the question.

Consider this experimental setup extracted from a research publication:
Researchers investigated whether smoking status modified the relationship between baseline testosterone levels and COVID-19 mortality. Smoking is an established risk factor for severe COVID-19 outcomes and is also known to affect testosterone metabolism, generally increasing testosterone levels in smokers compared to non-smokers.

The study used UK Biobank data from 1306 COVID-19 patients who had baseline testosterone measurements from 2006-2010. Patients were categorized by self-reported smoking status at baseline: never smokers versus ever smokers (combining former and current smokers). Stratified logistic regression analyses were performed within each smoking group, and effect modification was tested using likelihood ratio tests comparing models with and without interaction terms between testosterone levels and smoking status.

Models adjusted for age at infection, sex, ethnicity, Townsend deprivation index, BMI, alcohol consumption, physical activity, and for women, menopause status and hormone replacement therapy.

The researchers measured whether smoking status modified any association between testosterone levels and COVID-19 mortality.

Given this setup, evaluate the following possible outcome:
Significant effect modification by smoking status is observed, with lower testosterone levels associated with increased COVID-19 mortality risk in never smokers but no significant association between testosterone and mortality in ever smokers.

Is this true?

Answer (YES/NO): NO